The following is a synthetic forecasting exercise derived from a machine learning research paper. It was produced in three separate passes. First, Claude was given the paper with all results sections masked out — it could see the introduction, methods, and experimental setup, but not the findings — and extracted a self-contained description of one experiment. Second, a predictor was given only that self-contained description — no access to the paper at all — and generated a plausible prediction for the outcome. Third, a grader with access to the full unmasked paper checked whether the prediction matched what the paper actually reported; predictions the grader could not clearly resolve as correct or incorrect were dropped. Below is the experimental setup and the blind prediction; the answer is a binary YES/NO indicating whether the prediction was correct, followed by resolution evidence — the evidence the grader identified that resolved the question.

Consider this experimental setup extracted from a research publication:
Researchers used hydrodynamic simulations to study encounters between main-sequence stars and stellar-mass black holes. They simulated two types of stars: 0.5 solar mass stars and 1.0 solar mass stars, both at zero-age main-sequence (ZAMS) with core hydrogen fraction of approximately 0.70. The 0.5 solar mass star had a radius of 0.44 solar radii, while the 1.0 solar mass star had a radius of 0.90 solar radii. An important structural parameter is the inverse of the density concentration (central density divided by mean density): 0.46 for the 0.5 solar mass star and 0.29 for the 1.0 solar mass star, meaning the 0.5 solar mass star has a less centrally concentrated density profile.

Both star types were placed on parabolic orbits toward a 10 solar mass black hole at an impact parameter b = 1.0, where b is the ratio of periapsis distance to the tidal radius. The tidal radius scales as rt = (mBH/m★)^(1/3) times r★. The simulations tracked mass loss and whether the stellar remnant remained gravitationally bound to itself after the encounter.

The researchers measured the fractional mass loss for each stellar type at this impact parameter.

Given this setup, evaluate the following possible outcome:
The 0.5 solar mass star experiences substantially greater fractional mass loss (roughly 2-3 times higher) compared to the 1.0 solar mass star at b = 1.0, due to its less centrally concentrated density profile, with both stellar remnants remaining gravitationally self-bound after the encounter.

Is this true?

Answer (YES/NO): NO